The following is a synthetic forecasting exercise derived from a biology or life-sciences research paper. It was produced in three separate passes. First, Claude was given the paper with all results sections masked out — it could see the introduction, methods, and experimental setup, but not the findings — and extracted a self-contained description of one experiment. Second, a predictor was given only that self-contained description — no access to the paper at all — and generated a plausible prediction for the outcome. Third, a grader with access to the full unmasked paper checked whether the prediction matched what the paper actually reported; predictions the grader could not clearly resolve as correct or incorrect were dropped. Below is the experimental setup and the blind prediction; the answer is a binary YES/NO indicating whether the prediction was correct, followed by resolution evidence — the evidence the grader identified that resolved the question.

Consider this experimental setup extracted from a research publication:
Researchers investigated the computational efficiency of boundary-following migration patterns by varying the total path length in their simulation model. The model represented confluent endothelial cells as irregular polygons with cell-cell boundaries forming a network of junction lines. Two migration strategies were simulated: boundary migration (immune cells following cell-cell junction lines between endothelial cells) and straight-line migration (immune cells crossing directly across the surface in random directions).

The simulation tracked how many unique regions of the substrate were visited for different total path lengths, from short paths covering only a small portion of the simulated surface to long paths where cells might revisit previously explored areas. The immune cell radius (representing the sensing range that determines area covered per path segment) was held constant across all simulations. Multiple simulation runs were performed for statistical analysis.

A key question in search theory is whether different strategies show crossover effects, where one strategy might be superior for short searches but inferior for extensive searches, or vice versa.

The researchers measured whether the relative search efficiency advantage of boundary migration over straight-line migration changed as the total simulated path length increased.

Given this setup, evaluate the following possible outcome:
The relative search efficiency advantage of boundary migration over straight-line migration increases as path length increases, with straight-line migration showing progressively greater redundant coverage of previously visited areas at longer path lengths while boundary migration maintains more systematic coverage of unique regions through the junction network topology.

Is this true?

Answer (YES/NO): NO